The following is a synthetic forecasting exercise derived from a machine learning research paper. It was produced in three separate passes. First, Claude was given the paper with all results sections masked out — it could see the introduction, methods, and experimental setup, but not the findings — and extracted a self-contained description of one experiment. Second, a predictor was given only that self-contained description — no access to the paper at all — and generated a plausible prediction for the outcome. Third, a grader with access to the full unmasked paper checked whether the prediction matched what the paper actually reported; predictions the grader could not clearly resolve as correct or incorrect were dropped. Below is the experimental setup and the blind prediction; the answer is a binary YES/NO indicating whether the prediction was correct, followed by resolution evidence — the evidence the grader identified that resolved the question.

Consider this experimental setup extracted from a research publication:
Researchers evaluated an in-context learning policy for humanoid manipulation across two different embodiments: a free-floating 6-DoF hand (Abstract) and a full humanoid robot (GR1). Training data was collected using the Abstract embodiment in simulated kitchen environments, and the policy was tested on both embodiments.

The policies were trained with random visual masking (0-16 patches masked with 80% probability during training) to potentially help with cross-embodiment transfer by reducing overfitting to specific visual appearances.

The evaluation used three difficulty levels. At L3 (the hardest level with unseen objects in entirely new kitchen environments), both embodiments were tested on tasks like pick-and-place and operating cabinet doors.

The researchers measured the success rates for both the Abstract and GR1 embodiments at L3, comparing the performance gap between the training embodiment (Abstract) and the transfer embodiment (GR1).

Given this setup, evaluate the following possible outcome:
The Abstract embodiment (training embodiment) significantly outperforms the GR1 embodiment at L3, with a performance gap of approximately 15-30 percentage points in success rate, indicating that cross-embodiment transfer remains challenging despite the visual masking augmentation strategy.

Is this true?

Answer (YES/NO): NO